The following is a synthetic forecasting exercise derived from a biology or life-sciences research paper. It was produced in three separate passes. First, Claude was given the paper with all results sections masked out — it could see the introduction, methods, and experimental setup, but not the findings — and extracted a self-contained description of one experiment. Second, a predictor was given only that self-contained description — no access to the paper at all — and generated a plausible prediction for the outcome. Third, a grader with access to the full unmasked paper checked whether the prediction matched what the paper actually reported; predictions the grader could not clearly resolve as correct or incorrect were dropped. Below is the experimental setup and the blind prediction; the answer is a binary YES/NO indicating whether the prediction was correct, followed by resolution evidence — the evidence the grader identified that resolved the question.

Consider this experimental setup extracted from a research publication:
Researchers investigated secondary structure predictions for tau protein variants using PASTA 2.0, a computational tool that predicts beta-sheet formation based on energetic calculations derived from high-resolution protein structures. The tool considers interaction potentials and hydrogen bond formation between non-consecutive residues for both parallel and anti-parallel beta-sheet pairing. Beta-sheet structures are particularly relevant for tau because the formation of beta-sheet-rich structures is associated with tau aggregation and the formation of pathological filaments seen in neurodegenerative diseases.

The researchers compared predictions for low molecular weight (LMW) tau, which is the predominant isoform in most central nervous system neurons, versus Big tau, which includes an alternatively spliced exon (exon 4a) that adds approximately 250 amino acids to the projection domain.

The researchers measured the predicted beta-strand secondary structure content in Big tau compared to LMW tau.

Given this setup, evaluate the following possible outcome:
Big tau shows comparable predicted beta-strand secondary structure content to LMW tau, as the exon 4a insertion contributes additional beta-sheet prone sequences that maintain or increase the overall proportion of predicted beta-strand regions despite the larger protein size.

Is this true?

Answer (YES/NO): NO